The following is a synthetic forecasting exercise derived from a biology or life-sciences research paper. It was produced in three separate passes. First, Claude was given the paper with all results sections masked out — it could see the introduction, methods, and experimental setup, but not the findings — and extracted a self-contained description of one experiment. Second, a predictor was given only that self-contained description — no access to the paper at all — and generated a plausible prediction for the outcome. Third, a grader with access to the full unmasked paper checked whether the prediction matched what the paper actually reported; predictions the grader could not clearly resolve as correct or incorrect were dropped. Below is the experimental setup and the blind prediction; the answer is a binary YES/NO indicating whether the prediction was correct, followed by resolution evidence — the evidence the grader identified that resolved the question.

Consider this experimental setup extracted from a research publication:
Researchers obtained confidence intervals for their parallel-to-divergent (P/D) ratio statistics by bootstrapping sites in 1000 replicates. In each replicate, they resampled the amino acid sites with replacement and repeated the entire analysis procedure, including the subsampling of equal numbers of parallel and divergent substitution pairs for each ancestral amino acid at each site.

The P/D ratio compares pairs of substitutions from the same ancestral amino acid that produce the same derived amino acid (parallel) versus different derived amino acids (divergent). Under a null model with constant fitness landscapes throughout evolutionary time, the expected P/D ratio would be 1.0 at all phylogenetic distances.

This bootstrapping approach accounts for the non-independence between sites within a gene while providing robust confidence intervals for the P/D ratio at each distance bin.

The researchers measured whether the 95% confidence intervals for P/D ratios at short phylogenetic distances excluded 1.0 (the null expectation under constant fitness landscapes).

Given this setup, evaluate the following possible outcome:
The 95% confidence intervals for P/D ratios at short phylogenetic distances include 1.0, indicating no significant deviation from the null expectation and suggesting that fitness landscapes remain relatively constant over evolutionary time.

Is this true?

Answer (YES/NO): NO